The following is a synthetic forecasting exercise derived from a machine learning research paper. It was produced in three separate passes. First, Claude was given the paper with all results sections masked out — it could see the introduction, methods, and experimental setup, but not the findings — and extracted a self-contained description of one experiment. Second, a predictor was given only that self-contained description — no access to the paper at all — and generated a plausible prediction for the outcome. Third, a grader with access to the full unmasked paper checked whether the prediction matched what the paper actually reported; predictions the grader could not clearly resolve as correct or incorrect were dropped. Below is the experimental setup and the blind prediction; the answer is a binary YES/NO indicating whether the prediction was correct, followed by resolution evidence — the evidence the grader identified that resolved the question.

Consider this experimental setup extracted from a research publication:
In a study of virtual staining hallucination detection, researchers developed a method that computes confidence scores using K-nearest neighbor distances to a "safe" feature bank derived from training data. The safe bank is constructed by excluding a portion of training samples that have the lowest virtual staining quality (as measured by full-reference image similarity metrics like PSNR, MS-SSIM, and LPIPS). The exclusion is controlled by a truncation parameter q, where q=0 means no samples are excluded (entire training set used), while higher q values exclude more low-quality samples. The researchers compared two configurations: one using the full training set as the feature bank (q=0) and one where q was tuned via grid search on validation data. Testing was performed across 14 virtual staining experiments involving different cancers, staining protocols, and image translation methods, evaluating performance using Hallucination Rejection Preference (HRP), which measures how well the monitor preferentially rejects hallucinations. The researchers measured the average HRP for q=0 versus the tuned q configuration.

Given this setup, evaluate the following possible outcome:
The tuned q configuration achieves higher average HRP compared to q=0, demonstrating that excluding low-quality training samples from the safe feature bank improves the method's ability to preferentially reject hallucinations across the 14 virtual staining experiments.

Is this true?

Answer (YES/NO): YES